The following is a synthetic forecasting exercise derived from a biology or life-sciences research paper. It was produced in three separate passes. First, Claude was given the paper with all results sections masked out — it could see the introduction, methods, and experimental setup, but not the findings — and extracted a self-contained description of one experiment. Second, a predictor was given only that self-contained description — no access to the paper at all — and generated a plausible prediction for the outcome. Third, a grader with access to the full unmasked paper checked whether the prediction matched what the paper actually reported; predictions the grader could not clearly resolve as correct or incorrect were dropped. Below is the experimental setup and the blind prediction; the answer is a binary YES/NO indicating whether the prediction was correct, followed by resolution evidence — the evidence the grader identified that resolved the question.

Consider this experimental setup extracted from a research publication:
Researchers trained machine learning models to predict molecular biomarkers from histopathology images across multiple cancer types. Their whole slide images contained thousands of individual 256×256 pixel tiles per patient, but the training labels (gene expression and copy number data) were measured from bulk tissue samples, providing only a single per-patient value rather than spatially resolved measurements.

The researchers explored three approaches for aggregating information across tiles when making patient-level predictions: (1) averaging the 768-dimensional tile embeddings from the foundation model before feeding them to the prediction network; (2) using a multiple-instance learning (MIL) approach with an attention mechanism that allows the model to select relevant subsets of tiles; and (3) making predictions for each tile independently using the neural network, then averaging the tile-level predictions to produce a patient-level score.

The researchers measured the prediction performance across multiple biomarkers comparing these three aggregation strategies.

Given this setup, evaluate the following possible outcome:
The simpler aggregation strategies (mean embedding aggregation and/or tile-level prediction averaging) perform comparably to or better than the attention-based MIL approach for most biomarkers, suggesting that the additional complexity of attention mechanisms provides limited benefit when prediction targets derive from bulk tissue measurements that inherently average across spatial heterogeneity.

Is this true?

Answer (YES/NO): YES